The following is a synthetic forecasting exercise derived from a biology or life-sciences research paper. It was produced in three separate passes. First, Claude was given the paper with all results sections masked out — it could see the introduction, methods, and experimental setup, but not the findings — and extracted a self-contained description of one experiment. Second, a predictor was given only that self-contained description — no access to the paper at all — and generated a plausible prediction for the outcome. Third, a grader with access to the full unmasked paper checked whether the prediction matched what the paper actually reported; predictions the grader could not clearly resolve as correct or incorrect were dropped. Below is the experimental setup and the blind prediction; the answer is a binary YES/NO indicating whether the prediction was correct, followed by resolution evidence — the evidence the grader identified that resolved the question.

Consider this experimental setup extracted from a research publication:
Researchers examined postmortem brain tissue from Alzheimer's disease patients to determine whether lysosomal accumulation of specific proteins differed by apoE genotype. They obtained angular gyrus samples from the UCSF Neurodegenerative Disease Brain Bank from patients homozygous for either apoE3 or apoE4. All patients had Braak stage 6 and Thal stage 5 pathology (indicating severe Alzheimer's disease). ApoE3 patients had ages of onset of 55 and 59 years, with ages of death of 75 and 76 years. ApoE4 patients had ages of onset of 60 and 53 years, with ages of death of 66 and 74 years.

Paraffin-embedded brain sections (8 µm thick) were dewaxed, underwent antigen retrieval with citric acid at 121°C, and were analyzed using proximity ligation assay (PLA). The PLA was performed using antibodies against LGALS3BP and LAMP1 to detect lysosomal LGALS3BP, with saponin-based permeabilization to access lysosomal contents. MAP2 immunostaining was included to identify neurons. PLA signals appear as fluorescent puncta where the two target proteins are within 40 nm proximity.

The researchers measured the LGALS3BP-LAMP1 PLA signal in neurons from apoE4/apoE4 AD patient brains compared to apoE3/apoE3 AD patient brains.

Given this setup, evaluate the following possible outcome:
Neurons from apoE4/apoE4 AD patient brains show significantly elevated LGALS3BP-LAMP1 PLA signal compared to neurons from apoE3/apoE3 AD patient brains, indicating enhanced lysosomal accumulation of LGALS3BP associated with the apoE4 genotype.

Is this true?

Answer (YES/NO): NO